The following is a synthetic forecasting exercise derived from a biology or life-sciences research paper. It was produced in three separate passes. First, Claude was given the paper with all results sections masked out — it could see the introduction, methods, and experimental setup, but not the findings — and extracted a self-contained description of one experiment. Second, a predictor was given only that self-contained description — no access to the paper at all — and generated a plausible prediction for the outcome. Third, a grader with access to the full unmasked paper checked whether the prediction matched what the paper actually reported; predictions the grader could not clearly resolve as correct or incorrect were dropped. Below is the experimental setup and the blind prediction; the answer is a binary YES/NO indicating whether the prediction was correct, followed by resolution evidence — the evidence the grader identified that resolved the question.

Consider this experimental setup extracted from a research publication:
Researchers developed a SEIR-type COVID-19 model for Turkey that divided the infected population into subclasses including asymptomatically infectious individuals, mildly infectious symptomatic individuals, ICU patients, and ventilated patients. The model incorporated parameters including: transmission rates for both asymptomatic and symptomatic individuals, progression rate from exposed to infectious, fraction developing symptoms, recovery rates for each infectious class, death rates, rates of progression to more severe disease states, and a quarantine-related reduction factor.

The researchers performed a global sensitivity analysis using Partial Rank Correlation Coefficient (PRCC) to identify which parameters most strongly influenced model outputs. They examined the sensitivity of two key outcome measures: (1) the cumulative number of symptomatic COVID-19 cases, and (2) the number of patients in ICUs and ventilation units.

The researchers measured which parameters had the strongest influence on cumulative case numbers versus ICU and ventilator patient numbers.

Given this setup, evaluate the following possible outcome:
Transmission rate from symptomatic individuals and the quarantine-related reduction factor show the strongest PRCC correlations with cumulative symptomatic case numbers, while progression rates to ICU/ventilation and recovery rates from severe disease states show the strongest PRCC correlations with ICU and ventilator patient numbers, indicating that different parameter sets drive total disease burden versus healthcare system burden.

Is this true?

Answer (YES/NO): NO